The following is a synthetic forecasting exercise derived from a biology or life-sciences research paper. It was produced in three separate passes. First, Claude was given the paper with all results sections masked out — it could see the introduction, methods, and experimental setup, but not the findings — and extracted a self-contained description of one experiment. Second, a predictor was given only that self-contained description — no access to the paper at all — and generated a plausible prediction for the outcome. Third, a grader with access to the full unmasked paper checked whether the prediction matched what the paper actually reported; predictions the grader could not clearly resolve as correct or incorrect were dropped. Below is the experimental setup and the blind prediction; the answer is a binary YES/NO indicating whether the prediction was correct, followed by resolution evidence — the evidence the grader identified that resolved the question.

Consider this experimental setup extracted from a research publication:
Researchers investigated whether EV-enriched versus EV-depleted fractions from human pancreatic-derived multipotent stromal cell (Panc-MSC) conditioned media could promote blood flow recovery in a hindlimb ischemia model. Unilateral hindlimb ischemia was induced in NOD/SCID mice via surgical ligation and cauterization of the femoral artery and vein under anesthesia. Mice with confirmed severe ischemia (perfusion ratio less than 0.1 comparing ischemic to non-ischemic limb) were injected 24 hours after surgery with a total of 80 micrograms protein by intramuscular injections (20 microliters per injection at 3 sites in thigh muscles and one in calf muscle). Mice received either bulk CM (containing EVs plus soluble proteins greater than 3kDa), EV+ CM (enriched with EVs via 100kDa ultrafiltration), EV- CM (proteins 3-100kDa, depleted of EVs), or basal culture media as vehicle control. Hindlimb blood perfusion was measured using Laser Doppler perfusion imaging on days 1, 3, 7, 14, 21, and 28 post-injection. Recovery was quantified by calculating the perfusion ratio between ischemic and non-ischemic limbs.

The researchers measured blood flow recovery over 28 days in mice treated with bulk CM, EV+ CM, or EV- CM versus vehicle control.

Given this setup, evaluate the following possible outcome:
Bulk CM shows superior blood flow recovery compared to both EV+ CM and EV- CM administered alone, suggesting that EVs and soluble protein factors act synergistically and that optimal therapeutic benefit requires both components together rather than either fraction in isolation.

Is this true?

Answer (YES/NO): NO